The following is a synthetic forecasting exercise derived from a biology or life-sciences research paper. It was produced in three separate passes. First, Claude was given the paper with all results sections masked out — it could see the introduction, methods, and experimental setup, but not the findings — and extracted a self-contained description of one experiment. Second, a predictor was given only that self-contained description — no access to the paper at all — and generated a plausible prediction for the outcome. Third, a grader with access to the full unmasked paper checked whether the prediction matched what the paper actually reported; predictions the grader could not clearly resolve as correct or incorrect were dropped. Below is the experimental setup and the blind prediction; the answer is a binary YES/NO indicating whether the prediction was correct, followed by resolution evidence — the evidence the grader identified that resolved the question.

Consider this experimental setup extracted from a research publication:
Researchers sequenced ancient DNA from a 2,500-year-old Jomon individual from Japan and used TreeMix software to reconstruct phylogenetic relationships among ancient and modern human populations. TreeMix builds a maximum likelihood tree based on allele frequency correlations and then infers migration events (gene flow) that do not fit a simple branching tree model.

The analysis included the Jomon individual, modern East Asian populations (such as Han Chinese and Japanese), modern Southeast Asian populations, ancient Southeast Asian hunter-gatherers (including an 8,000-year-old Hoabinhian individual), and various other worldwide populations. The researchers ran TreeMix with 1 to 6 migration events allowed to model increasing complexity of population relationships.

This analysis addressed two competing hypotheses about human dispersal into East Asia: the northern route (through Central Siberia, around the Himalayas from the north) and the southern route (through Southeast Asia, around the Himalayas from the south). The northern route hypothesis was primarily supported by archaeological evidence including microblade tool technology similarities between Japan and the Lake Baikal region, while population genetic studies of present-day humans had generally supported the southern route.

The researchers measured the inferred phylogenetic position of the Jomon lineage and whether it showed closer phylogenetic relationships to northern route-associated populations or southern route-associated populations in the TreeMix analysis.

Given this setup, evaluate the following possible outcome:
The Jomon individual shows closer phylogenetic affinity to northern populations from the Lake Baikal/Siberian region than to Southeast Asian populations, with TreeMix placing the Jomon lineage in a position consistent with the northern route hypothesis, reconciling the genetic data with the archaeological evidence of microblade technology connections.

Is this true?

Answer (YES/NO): NO